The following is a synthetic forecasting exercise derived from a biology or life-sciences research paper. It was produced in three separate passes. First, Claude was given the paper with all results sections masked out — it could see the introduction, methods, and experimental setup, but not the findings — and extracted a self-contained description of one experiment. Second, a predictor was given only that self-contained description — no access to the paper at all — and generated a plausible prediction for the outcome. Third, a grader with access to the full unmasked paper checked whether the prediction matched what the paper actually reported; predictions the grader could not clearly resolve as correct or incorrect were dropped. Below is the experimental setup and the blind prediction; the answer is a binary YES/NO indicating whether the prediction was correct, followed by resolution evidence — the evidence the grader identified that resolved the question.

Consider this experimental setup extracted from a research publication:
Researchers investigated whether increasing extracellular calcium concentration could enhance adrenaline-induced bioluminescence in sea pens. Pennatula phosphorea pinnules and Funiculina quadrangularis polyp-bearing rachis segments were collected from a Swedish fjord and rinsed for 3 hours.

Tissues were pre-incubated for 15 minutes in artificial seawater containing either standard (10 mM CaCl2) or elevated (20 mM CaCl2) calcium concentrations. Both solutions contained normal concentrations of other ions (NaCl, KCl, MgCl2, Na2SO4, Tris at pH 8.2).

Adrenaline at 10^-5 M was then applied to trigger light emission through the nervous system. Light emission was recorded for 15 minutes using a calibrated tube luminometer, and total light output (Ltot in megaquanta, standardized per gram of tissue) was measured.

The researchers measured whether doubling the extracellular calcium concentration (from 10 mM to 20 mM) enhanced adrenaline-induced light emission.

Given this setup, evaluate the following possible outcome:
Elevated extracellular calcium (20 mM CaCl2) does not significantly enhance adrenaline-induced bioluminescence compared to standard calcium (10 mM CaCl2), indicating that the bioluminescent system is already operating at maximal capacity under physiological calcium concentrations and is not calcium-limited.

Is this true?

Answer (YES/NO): YES